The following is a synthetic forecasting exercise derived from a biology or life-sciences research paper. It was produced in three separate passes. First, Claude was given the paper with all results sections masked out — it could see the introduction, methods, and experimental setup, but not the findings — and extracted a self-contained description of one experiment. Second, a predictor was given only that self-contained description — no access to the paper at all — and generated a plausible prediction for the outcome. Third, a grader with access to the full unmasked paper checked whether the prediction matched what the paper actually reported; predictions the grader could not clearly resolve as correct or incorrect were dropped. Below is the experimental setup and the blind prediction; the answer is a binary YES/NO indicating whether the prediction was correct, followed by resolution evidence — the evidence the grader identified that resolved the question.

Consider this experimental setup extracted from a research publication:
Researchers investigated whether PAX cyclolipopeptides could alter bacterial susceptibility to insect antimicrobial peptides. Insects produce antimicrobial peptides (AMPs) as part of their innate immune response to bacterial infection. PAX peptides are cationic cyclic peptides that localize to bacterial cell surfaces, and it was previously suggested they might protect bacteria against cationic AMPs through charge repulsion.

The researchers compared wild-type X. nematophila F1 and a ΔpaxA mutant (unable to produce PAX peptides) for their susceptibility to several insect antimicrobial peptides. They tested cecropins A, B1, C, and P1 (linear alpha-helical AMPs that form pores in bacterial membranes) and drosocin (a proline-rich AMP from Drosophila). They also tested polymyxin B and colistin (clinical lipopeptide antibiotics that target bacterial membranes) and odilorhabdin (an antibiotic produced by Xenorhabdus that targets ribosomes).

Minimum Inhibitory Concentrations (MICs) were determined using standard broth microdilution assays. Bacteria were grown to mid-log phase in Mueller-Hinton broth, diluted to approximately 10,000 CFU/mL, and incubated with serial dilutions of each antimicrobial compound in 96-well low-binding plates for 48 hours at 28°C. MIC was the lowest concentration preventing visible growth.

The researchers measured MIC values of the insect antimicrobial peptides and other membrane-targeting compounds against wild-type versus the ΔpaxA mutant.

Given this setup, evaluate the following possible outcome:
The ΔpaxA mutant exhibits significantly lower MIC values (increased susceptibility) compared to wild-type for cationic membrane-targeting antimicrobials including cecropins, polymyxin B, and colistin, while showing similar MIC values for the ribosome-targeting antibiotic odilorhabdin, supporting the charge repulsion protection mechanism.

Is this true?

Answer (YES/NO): NO